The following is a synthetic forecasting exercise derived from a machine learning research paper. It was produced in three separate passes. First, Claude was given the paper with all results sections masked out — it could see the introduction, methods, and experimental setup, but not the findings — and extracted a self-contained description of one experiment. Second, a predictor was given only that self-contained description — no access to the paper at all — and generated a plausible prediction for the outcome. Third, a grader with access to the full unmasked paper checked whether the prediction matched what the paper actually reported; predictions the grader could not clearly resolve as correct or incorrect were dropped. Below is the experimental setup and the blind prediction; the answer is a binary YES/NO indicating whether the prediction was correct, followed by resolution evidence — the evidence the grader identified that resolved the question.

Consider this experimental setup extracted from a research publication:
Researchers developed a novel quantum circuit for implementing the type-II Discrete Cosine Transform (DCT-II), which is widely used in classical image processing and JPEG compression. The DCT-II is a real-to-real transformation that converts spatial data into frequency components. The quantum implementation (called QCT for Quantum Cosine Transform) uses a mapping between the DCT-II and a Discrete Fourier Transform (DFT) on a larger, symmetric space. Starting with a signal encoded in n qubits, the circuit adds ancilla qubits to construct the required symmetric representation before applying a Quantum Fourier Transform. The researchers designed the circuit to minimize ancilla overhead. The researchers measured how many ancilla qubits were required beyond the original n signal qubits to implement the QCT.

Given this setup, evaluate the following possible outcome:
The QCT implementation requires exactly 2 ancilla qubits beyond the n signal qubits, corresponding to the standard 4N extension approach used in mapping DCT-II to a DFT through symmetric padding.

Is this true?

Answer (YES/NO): YES